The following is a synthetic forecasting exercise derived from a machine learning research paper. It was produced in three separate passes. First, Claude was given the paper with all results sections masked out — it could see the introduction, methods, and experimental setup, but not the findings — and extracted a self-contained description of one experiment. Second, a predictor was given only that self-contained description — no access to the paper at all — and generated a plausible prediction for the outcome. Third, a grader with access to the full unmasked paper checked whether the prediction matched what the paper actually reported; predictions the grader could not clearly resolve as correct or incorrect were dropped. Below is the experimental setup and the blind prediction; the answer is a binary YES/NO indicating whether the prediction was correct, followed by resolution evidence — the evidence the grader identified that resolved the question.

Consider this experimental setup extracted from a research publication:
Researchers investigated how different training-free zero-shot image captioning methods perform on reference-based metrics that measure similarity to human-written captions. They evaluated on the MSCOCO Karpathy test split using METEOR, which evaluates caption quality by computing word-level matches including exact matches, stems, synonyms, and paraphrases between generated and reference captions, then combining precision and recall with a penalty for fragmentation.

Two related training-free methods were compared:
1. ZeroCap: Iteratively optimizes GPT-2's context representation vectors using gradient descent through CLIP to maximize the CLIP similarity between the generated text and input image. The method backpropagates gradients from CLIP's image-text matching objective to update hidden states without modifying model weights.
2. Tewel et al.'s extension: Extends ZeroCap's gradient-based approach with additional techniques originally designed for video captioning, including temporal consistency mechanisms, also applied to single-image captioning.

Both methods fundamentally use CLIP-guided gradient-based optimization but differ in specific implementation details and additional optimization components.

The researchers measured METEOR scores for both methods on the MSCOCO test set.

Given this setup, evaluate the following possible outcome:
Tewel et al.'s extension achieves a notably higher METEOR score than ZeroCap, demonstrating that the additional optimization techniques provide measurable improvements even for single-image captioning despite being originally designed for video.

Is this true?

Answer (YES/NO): YES